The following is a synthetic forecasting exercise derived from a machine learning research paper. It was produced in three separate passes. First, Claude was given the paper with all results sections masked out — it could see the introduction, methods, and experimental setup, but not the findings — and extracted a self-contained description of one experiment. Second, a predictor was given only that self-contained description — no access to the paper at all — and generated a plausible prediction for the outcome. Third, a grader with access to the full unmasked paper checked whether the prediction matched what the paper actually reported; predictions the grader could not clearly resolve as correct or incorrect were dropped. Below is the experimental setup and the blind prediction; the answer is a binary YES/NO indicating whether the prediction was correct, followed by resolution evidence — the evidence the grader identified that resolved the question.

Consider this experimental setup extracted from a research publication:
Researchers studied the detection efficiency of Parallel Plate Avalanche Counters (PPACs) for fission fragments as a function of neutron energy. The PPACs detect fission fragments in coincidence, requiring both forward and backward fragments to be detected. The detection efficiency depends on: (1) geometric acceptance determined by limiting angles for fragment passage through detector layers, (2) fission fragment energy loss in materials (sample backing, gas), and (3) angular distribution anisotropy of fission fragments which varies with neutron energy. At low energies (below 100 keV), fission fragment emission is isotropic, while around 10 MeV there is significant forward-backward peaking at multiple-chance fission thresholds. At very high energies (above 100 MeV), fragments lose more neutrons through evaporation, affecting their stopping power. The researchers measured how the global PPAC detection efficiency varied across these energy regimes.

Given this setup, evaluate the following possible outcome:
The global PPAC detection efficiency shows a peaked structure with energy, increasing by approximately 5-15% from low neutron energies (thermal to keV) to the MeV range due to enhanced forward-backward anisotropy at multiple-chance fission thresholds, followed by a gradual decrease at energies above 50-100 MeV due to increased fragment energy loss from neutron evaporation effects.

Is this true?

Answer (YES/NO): YES